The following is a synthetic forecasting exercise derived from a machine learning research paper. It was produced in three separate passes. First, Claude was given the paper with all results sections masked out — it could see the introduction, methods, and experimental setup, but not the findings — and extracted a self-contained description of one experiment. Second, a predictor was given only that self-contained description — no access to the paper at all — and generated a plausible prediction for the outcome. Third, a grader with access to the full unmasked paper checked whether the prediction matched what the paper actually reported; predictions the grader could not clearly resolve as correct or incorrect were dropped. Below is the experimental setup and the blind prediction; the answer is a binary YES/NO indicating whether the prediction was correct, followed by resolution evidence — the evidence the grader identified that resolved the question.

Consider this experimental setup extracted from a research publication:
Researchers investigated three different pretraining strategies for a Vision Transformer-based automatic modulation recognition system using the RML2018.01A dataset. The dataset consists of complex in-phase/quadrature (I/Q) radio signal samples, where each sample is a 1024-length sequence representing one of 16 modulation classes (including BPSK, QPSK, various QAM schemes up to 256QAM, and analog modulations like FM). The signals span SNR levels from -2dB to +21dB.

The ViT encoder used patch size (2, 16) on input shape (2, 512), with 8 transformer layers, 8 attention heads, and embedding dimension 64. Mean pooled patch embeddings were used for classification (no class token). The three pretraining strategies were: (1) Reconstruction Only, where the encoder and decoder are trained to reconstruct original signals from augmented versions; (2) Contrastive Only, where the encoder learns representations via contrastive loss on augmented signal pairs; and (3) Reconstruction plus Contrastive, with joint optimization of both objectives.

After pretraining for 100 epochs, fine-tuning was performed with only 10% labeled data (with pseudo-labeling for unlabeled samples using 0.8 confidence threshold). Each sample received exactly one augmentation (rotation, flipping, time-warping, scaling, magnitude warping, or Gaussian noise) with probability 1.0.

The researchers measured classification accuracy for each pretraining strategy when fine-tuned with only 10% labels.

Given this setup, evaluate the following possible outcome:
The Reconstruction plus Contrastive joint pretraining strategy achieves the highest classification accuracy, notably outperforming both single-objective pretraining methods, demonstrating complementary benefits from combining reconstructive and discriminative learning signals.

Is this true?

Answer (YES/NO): NO